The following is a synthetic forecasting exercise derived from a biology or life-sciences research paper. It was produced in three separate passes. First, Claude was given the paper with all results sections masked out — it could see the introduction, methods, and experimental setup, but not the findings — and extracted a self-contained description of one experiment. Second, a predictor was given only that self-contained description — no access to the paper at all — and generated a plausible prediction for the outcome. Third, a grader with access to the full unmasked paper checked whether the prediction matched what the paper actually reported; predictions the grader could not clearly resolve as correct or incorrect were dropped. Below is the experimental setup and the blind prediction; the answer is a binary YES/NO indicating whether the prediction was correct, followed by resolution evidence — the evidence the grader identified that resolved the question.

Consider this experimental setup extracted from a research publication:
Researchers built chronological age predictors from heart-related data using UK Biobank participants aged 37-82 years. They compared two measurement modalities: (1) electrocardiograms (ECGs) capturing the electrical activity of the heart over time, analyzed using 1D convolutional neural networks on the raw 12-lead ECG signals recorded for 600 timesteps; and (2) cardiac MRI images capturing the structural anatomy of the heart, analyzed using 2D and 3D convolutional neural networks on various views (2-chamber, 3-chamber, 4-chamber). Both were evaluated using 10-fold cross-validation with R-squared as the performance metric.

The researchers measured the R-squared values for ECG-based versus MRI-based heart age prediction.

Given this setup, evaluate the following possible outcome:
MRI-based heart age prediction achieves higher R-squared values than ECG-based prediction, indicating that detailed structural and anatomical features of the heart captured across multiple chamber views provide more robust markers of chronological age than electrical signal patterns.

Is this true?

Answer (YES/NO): YES